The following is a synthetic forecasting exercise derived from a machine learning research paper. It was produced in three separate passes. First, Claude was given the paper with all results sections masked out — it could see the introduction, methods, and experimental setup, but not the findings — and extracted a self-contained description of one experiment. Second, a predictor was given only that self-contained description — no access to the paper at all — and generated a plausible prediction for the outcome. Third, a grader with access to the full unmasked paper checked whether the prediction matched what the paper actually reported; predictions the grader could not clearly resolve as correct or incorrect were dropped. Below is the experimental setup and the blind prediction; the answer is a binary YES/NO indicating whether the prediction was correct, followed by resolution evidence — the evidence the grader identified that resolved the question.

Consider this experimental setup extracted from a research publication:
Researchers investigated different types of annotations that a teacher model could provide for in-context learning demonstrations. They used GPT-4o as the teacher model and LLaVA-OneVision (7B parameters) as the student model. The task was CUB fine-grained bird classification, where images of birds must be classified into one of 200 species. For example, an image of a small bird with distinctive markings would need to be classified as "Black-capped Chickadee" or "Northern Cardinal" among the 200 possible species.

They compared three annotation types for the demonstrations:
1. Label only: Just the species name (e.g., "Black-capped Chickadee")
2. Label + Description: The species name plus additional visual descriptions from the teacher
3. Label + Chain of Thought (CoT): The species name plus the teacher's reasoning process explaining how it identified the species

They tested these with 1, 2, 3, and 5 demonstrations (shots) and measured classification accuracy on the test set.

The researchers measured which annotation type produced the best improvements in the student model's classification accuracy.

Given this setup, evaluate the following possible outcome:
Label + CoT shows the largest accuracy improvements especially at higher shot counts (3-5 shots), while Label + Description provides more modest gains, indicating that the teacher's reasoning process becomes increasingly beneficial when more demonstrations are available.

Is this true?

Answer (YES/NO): NO